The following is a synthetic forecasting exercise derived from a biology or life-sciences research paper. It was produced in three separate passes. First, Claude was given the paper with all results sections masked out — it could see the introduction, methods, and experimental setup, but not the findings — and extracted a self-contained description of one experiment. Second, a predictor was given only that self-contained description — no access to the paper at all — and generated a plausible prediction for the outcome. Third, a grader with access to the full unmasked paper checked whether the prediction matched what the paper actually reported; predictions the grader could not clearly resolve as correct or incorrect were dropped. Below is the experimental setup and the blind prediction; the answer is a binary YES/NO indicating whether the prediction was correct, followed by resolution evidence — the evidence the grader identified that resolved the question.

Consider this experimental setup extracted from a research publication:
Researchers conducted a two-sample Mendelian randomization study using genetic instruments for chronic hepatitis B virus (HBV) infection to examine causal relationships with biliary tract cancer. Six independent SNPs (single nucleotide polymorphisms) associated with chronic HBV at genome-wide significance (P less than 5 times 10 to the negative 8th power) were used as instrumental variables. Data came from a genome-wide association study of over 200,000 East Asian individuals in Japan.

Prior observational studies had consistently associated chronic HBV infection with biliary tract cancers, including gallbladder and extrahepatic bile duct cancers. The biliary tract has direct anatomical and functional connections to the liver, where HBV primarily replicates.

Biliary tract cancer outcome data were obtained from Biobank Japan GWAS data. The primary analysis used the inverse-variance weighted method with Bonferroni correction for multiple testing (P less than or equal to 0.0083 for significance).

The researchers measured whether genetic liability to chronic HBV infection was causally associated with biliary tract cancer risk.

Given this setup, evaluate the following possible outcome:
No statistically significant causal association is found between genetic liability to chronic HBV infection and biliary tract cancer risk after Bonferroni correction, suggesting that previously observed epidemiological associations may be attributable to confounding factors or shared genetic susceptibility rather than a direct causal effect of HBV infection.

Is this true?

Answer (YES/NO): YES